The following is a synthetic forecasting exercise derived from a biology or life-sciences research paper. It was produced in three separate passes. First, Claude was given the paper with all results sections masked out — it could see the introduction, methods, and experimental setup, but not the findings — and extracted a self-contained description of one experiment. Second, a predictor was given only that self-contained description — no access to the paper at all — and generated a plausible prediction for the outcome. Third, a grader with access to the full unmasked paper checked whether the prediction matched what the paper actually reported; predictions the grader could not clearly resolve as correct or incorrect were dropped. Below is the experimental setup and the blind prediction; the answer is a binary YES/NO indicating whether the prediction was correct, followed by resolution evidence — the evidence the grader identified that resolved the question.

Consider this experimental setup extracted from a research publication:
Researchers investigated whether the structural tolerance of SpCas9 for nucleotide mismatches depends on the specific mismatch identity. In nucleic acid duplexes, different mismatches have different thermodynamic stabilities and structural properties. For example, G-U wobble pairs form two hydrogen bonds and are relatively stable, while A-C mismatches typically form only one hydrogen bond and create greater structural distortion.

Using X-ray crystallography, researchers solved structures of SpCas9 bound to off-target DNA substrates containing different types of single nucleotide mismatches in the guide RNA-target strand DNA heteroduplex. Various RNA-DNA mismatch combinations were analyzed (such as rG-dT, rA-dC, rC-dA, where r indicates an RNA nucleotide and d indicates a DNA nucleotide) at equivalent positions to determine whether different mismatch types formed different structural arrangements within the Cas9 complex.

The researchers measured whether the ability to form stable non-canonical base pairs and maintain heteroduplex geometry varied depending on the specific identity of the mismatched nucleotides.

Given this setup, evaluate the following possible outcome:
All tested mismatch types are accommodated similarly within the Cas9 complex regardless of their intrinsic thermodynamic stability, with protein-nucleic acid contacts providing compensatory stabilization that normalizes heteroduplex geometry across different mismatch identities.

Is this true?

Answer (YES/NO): NO